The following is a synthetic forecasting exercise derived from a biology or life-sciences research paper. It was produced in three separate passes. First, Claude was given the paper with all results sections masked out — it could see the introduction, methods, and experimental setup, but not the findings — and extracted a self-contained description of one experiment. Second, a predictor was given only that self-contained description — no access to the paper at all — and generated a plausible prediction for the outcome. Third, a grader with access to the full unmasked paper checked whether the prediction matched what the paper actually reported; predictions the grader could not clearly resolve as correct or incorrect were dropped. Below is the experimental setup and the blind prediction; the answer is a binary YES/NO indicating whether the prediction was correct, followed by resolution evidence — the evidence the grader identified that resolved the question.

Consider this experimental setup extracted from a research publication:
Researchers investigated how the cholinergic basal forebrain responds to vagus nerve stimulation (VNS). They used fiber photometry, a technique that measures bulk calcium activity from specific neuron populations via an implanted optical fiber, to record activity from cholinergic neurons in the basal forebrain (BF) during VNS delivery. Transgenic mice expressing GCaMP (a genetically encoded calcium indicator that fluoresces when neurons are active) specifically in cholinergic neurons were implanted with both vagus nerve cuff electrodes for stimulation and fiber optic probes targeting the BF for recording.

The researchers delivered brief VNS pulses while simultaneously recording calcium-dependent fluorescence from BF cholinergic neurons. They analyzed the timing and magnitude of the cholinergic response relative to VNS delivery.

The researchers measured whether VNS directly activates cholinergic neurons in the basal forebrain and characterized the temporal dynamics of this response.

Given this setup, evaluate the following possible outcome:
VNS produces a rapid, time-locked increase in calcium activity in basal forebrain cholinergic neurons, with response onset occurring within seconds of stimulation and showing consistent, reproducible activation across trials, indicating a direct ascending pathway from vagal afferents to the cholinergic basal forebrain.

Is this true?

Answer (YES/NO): NO